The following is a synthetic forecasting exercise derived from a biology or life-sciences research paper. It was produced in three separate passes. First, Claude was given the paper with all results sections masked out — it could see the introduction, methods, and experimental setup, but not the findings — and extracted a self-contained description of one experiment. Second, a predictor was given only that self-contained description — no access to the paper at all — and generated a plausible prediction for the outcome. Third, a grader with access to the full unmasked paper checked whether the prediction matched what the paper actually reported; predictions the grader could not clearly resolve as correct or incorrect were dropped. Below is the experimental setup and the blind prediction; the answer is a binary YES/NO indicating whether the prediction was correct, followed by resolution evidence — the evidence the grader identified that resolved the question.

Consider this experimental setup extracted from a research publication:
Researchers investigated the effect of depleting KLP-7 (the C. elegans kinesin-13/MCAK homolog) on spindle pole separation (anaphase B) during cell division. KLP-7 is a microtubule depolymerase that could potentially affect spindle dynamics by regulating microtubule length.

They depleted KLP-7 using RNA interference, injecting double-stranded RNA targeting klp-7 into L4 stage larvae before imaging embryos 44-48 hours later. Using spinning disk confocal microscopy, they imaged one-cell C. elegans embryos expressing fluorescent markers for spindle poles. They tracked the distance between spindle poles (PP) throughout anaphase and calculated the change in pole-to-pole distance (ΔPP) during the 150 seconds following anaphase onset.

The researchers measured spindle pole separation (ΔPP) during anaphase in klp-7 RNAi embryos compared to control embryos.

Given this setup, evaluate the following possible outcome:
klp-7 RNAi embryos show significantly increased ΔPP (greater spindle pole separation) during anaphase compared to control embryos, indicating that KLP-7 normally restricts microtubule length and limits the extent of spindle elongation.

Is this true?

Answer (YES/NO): NO